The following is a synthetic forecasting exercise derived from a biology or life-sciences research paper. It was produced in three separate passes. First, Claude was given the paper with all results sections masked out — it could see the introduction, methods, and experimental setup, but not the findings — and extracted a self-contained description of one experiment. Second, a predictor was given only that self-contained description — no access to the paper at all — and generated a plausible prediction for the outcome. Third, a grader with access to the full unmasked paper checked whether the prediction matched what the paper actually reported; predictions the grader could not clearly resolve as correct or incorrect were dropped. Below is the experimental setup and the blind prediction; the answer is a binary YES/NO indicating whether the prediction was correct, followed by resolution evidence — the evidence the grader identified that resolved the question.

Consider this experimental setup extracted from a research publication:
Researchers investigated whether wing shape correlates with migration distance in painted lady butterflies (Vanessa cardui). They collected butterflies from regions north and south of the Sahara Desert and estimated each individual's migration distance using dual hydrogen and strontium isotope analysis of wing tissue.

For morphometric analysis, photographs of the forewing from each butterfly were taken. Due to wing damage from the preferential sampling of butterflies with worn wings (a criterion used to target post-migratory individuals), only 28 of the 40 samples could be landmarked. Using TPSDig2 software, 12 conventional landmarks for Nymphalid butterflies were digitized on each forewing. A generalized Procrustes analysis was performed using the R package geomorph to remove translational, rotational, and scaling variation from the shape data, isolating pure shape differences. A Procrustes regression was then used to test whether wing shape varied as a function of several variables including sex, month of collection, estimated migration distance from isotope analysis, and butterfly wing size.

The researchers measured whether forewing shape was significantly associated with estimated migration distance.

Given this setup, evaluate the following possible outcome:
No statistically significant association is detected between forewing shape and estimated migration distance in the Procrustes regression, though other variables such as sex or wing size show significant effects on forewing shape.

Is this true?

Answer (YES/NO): YES